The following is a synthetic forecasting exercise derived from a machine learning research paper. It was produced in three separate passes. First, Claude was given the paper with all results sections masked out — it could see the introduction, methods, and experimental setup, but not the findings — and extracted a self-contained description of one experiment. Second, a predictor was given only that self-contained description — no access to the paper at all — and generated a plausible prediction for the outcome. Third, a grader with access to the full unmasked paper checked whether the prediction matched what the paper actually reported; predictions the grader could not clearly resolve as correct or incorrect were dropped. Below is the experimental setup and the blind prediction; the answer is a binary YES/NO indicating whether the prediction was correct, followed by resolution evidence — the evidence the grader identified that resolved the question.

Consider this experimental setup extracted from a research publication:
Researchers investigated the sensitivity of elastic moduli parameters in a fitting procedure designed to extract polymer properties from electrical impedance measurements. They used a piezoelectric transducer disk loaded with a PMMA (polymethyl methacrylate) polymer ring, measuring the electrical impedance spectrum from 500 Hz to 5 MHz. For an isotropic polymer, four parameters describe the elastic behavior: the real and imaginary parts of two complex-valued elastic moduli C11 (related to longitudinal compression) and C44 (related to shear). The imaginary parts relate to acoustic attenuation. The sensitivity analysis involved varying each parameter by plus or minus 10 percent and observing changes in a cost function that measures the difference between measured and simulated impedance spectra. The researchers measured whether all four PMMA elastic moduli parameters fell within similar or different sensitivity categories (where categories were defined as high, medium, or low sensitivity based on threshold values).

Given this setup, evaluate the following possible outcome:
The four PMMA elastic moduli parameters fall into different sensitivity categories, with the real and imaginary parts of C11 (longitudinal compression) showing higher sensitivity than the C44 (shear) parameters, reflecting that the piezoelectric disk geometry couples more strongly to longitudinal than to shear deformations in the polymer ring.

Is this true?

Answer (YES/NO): NO